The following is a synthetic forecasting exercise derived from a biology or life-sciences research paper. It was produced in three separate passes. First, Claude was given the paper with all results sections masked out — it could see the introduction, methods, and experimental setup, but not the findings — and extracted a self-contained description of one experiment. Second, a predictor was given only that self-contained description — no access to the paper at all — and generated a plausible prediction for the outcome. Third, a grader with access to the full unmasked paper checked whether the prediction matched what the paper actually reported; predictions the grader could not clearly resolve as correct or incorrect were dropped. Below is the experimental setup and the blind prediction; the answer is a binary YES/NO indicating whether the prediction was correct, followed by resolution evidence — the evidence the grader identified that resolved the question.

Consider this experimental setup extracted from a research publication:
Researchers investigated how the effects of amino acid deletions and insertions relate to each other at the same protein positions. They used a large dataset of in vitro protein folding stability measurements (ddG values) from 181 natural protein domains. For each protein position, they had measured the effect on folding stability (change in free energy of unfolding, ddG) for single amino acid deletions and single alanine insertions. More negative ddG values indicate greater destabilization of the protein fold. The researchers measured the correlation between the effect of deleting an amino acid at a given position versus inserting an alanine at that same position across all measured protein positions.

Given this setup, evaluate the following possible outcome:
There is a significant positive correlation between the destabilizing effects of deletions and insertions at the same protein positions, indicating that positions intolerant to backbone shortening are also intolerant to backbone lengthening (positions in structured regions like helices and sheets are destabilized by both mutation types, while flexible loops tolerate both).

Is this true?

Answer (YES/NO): YES